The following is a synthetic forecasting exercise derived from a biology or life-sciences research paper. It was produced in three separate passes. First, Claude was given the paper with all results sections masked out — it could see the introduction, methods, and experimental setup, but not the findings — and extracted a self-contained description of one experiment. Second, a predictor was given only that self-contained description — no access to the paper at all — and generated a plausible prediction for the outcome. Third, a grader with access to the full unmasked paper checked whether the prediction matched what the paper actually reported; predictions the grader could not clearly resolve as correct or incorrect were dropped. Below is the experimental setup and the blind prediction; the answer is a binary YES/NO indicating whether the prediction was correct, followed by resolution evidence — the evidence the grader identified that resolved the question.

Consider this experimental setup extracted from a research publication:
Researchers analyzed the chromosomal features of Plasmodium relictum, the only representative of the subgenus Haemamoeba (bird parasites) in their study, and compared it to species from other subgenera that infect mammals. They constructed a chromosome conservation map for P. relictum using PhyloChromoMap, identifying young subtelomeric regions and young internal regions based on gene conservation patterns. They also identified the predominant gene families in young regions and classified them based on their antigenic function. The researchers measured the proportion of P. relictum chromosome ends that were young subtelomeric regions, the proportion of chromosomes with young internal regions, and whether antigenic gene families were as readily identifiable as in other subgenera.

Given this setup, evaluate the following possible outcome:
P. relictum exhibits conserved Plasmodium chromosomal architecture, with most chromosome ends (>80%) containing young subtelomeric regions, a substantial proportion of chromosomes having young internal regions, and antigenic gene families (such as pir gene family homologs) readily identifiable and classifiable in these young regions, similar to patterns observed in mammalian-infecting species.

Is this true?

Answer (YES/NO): NO